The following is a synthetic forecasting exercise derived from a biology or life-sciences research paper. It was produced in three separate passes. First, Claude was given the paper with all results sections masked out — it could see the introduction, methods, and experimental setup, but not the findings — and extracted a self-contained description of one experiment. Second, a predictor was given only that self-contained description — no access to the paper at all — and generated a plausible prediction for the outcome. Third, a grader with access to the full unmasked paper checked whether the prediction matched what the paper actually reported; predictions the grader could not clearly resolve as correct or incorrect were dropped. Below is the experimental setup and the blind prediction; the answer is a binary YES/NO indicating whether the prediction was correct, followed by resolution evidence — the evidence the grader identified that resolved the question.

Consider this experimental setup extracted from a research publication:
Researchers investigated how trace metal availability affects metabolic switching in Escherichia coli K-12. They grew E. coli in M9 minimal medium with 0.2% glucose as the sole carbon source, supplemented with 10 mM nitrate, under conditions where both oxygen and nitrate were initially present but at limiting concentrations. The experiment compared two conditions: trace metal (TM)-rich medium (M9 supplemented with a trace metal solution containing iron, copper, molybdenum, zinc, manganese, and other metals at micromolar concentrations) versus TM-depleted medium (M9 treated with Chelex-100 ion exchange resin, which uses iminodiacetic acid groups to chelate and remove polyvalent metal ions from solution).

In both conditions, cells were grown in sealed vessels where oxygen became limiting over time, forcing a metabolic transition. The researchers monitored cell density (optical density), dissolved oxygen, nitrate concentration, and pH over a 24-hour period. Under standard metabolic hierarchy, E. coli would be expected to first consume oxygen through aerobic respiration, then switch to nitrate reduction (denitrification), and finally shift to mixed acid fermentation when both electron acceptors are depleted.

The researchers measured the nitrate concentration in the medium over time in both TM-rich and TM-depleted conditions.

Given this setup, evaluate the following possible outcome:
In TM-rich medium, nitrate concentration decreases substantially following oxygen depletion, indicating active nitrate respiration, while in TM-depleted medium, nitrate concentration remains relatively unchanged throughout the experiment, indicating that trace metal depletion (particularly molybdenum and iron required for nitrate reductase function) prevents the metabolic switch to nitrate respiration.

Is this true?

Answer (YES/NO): YES